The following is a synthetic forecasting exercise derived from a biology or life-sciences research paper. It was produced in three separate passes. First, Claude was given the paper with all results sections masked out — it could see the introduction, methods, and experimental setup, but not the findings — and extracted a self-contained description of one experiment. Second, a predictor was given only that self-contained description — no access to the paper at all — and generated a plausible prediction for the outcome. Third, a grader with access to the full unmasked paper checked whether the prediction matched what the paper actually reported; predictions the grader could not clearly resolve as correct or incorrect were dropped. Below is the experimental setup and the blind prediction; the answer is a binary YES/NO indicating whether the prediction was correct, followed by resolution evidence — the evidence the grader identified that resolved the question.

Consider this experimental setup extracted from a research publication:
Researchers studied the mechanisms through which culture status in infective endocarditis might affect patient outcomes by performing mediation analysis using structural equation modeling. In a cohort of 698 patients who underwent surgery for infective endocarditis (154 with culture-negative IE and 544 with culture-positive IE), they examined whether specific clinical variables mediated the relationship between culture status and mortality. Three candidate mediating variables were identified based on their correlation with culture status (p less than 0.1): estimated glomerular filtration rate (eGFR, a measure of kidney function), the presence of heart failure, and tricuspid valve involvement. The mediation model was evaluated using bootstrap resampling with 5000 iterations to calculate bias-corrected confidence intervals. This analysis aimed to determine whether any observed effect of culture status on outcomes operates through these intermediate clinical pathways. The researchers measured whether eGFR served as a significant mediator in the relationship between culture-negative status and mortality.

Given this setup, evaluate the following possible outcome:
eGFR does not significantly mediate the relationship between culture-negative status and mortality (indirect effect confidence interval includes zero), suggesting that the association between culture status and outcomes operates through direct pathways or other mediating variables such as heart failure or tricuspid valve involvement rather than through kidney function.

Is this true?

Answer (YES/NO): NO